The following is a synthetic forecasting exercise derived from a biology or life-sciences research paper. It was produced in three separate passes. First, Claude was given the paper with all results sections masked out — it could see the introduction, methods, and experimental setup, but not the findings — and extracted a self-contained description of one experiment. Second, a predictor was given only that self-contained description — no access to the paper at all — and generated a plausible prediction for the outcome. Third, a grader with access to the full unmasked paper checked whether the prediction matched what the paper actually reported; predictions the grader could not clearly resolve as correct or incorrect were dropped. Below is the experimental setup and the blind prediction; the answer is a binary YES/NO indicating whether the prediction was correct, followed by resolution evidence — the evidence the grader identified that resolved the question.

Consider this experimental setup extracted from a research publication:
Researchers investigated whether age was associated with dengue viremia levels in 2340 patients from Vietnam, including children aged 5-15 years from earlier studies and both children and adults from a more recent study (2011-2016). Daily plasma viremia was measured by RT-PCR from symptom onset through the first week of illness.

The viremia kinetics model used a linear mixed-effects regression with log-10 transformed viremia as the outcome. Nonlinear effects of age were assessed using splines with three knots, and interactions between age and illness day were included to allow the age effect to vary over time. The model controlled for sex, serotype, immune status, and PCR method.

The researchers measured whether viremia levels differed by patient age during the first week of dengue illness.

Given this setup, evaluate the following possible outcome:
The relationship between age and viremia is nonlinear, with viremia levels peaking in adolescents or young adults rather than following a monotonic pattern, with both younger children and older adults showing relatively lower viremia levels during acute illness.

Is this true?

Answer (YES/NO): NO